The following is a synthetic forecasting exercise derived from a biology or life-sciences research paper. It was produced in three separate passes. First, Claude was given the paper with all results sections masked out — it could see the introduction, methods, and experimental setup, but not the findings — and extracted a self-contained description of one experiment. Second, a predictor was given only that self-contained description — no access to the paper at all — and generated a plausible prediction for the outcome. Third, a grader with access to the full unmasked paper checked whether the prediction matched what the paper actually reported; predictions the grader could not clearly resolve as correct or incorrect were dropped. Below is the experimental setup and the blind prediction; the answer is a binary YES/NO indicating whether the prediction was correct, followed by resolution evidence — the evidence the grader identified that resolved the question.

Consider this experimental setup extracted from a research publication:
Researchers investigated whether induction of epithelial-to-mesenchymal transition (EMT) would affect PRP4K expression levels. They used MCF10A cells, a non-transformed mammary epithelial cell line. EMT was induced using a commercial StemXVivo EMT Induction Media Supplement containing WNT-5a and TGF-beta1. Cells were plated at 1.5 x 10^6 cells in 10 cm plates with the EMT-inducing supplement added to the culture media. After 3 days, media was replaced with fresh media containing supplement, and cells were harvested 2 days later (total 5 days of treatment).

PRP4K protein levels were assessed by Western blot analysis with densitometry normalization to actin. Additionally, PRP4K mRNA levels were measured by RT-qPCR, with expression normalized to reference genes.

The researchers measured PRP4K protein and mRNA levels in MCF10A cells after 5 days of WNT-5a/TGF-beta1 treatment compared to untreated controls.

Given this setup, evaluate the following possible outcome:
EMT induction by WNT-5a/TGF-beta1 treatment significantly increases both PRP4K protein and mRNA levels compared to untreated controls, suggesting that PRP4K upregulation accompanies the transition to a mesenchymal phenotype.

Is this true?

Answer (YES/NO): NO